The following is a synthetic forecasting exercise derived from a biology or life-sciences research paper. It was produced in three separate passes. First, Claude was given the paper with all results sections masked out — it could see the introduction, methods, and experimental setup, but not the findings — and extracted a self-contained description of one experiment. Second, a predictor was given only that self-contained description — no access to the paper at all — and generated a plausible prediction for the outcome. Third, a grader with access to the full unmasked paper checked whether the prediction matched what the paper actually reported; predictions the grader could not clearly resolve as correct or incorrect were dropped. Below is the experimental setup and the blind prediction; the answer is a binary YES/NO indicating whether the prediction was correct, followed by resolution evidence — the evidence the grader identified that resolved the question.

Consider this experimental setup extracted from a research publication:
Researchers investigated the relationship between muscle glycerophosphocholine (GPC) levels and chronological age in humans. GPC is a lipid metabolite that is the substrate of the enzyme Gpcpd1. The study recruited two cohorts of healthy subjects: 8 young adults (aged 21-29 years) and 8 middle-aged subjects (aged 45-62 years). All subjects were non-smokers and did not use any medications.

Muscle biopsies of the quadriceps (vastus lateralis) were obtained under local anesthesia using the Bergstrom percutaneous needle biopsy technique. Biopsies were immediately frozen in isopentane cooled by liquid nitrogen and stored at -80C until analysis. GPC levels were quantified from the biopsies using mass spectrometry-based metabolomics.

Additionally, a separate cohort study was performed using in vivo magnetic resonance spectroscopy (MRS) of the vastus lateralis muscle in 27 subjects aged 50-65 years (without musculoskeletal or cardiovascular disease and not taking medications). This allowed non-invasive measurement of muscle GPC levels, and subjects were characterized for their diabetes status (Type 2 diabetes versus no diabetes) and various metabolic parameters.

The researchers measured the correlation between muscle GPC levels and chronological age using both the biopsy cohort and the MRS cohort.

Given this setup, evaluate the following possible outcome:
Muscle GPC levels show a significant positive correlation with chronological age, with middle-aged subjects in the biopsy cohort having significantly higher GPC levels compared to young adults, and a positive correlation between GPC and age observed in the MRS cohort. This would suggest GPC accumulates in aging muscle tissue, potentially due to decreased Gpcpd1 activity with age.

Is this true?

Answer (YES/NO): YES